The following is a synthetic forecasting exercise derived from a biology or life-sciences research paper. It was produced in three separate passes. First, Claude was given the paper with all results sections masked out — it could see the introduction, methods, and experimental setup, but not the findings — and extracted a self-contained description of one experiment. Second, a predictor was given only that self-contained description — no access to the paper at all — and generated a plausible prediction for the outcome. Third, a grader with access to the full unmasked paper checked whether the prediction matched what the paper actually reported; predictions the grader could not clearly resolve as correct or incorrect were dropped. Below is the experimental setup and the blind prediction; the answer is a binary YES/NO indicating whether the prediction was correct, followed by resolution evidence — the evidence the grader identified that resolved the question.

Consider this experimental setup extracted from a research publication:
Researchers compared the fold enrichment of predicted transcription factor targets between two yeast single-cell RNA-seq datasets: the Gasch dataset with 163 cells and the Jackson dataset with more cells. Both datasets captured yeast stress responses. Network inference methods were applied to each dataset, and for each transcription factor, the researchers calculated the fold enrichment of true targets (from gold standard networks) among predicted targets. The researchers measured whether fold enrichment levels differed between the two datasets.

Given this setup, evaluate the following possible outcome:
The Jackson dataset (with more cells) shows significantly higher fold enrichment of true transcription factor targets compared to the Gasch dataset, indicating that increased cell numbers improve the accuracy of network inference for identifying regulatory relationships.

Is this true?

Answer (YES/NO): YES